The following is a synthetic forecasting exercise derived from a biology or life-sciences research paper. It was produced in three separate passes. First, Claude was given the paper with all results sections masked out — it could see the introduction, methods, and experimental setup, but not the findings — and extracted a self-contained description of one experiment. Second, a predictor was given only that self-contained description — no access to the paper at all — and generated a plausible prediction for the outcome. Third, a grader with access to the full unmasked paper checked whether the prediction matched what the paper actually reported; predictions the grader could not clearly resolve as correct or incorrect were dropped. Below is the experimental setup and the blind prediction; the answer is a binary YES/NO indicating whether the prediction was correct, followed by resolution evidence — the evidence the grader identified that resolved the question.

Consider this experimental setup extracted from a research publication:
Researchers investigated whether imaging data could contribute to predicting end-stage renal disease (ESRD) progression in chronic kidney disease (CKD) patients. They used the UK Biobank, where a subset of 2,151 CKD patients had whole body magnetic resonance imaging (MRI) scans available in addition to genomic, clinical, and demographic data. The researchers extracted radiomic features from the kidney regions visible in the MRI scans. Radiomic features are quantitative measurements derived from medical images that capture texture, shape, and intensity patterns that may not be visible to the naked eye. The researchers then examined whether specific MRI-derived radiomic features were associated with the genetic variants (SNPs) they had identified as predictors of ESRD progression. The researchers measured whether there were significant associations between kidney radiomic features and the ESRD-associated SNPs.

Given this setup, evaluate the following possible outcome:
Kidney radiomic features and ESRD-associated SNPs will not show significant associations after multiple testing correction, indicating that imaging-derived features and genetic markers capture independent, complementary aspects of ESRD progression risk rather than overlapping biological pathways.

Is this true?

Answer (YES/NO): NO